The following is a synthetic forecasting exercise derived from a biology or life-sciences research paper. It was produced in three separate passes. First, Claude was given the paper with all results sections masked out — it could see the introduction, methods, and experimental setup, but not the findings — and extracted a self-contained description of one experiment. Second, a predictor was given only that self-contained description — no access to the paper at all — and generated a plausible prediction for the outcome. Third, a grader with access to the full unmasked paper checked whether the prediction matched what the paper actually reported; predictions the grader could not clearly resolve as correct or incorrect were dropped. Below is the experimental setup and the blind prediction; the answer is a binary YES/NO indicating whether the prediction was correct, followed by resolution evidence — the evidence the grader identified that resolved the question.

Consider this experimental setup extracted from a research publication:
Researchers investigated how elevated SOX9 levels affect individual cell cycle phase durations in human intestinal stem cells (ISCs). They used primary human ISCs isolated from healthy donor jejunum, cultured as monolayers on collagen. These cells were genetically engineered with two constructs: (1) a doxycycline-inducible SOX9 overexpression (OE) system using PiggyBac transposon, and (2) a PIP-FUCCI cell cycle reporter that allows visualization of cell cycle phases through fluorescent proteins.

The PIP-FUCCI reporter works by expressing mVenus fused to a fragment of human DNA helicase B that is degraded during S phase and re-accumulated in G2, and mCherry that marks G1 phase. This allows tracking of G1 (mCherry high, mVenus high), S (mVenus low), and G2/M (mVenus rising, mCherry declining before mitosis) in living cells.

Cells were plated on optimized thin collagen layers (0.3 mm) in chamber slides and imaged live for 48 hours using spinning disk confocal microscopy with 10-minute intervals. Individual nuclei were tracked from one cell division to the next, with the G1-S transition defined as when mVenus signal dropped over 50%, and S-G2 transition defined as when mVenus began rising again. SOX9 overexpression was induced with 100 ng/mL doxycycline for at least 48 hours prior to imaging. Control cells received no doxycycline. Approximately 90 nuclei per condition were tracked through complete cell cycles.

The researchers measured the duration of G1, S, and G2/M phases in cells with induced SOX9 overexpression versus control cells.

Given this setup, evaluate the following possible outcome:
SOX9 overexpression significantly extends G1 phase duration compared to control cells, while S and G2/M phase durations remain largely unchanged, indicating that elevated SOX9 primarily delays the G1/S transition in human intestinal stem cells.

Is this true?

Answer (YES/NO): NO